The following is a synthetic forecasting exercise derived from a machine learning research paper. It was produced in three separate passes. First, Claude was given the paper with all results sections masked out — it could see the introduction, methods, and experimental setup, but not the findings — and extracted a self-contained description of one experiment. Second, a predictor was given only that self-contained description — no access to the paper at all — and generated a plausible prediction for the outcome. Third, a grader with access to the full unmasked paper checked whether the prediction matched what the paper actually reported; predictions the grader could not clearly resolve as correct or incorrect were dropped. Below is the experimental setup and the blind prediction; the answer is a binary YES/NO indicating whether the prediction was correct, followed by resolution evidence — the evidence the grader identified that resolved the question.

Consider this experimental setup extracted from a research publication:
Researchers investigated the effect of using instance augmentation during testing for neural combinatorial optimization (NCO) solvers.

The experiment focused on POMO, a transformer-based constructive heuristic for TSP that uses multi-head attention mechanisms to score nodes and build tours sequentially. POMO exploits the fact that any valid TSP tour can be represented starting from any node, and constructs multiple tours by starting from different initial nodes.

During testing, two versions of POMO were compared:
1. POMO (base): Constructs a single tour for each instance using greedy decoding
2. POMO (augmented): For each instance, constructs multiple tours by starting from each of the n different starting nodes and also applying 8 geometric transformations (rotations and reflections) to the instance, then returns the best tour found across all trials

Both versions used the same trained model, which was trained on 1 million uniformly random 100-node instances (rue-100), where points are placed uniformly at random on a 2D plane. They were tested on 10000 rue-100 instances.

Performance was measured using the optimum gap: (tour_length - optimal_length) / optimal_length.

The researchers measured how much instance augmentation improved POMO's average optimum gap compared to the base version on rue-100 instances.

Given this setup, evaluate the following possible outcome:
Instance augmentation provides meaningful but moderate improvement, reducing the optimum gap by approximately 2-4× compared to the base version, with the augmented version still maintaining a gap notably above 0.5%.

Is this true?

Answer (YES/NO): NO